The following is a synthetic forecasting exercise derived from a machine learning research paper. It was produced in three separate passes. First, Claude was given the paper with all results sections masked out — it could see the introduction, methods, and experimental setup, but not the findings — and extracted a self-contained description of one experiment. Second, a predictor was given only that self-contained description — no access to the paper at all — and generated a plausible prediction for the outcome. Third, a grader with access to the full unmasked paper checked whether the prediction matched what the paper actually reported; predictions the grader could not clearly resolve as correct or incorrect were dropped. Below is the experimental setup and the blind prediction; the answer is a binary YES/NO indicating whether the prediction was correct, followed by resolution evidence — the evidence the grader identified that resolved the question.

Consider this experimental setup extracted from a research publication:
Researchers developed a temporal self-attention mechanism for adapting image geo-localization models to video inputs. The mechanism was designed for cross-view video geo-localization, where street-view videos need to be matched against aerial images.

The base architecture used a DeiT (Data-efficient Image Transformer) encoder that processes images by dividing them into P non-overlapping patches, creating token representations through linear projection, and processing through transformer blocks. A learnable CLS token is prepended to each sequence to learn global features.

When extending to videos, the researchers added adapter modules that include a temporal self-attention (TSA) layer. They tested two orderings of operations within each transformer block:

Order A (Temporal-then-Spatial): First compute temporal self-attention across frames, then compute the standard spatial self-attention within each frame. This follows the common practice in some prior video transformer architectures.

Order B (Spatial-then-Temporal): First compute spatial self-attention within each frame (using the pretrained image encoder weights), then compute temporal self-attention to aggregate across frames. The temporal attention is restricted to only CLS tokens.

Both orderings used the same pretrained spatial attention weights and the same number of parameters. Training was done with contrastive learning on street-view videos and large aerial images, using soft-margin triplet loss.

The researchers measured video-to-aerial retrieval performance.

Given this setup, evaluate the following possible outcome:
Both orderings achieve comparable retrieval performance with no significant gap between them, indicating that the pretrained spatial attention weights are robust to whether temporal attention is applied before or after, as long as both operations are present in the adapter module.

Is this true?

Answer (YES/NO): NO